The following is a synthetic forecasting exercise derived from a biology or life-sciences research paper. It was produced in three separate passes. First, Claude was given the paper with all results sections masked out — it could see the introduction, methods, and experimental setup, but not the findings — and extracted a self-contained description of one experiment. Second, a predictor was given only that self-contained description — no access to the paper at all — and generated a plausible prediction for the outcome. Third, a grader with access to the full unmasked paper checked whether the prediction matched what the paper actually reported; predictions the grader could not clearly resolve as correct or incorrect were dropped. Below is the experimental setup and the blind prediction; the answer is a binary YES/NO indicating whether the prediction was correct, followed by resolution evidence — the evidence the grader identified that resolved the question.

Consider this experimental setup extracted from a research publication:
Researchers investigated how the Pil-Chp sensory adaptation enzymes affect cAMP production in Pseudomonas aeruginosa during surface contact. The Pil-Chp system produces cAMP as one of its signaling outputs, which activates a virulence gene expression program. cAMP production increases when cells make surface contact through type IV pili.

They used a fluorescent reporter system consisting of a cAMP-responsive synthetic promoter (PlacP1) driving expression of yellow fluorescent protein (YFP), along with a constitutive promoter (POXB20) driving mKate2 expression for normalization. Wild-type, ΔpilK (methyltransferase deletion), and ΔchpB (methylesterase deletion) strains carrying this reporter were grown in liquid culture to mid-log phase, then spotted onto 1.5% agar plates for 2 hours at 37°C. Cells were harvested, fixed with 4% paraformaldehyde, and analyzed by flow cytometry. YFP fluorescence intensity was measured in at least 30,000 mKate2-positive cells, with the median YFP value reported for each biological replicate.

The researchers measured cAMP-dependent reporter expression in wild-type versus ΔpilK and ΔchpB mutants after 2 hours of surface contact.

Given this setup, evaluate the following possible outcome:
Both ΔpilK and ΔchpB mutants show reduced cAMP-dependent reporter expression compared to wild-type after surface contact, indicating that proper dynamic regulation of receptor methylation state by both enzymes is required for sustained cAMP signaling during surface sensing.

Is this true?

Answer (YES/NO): NO